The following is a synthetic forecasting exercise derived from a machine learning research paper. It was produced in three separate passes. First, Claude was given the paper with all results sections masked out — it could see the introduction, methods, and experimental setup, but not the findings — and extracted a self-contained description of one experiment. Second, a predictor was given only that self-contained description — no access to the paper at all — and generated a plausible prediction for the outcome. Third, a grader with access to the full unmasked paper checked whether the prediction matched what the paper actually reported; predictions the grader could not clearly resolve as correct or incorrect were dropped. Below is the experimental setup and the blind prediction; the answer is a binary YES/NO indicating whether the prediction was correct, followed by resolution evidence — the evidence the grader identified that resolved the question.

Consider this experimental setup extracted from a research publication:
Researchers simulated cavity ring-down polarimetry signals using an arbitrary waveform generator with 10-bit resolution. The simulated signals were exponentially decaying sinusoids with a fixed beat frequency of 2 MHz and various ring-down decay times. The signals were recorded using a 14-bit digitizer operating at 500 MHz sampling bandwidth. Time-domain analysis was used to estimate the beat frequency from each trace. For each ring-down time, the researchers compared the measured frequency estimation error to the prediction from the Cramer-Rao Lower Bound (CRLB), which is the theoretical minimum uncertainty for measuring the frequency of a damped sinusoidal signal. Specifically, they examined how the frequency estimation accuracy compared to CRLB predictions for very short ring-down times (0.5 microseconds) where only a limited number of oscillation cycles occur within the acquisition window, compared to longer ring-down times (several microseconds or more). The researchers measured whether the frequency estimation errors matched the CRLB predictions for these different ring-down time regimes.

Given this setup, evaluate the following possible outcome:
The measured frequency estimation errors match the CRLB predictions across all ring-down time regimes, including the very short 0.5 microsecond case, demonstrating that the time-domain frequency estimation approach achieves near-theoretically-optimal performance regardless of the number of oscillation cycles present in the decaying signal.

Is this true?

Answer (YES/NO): NO